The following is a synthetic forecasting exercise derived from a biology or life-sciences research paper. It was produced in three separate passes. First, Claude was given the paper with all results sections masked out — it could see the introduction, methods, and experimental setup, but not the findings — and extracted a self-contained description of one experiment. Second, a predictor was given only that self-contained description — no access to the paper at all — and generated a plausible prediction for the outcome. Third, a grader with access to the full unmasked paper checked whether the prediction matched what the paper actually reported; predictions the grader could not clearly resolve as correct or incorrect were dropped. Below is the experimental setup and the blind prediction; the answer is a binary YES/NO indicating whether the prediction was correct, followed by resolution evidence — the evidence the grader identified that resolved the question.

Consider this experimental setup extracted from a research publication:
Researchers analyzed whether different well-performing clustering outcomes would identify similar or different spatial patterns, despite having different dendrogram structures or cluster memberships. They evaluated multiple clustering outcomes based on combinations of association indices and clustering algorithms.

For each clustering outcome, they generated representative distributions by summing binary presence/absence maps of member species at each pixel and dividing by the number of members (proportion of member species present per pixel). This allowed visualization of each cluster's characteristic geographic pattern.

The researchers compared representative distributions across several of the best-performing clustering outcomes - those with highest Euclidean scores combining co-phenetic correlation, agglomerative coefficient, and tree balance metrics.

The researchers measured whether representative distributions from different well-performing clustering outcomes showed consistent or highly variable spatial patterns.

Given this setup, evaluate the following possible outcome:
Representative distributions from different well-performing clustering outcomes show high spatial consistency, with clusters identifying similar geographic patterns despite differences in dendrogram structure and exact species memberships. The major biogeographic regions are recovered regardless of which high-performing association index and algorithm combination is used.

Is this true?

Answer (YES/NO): YES